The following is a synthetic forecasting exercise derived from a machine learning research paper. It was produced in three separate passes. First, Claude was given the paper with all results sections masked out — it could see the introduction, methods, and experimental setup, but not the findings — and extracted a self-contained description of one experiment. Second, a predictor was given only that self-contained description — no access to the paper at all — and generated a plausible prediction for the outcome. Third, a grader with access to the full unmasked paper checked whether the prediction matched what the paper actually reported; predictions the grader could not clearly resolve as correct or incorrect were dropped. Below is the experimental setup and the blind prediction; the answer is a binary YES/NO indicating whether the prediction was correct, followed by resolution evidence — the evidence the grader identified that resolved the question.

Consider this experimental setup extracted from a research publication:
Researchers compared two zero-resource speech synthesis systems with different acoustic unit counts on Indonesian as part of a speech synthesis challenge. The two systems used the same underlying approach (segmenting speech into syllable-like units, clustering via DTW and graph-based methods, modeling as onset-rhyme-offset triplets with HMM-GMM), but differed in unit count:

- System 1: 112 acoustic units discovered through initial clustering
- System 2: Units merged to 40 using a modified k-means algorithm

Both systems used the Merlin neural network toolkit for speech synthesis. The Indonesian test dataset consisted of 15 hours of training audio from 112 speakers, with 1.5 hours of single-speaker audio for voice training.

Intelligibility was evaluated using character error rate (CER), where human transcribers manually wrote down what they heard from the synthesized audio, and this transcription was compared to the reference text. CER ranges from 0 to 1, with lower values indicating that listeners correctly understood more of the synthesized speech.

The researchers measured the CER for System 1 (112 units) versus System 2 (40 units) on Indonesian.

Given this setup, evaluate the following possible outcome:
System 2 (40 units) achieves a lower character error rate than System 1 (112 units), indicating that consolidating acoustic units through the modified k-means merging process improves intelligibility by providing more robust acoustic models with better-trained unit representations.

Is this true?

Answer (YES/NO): NO